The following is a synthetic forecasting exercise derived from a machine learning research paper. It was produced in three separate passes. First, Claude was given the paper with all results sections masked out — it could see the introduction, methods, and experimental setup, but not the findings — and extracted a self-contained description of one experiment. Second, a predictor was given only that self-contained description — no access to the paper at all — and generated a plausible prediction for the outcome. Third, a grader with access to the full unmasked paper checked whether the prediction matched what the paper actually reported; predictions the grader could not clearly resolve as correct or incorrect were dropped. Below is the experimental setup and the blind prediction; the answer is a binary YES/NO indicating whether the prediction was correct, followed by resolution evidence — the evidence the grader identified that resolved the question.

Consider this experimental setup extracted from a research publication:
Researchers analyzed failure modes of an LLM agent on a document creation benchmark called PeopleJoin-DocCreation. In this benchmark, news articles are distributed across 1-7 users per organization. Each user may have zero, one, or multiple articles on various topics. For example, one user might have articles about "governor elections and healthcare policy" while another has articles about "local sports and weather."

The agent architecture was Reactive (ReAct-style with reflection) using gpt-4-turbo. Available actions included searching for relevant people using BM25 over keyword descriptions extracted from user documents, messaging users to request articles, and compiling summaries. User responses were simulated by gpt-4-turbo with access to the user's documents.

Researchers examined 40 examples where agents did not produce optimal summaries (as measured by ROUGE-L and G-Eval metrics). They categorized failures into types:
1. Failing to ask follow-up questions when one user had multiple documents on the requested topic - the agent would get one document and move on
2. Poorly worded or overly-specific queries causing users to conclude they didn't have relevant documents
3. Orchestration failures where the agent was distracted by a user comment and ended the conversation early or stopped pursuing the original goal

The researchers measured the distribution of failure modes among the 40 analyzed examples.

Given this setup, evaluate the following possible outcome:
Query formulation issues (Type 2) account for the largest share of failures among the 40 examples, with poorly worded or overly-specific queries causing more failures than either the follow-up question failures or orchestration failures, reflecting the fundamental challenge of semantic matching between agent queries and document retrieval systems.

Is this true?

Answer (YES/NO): NO